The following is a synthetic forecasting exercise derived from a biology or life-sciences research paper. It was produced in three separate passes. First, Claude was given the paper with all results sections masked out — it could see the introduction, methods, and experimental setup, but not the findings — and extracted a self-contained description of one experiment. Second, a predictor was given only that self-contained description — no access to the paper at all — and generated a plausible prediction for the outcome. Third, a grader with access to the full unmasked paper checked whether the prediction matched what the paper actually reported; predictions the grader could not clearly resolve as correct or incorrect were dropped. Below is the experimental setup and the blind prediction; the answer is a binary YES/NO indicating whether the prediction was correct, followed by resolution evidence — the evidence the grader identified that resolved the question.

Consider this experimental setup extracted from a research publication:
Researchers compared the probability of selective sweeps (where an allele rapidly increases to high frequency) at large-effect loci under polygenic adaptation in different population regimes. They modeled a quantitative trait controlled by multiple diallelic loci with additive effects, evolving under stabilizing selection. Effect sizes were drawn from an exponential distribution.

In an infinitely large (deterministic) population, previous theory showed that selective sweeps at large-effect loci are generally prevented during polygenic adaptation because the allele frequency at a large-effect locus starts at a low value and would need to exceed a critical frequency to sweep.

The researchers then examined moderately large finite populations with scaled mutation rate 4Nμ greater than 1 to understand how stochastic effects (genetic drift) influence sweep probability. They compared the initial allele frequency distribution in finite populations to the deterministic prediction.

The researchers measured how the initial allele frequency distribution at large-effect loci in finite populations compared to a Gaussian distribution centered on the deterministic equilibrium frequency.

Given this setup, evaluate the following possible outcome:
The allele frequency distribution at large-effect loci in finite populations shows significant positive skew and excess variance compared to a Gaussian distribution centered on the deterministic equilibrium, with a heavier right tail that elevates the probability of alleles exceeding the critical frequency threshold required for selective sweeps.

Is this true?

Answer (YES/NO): NO